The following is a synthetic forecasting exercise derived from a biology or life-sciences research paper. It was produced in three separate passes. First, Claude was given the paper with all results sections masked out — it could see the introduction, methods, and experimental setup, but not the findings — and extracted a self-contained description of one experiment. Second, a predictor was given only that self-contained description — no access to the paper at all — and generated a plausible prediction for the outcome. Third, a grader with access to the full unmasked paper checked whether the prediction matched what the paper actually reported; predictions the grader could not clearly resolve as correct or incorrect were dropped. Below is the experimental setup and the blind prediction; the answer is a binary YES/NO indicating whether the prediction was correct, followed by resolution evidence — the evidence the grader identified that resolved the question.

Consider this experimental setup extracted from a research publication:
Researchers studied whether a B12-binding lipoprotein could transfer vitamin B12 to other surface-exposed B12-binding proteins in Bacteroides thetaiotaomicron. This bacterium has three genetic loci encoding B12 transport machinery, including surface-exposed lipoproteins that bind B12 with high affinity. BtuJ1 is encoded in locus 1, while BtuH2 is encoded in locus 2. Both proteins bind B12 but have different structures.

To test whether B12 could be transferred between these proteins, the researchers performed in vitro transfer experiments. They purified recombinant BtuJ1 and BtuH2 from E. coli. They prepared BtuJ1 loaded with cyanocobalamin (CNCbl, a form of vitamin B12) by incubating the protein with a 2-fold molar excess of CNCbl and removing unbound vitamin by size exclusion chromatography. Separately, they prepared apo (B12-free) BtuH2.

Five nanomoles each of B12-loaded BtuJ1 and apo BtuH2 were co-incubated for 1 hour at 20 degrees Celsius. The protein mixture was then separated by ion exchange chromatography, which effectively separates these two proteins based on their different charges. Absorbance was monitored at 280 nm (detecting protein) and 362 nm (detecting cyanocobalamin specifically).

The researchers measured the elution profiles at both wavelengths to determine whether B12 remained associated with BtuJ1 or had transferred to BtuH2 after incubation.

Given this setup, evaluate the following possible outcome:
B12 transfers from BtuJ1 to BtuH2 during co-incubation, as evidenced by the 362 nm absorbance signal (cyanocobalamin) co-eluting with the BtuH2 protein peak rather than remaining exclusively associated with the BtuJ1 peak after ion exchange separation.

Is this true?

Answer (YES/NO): YES